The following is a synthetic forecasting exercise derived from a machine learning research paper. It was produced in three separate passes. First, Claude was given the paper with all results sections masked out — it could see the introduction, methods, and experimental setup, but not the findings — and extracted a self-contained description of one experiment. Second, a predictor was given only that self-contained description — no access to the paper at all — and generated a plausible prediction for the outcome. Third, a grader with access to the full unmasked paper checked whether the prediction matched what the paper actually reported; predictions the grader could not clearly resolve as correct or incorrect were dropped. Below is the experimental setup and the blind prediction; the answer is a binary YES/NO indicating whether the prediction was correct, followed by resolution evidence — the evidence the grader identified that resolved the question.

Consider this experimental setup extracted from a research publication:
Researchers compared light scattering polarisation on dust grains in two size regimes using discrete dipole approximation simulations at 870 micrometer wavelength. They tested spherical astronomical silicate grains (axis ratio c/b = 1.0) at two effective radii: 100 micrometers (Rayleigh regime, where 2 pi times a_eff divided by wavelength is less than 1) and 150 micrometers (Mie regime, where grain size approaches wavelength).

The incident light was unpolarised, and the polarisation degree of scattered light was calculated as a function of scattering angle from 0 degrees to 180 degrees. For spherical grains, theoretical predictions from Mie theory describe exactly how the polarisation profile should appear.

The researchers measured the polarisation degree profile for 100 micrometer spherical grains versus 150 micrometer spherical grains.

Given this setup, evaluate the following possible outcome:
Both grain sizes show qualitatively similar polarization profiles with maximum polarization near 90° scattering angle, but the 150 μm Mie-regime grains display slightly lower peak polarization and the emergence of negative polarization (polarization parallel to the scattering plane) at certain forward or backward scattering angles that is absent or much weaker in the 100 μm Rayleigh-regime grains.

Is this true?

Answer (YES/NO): NO